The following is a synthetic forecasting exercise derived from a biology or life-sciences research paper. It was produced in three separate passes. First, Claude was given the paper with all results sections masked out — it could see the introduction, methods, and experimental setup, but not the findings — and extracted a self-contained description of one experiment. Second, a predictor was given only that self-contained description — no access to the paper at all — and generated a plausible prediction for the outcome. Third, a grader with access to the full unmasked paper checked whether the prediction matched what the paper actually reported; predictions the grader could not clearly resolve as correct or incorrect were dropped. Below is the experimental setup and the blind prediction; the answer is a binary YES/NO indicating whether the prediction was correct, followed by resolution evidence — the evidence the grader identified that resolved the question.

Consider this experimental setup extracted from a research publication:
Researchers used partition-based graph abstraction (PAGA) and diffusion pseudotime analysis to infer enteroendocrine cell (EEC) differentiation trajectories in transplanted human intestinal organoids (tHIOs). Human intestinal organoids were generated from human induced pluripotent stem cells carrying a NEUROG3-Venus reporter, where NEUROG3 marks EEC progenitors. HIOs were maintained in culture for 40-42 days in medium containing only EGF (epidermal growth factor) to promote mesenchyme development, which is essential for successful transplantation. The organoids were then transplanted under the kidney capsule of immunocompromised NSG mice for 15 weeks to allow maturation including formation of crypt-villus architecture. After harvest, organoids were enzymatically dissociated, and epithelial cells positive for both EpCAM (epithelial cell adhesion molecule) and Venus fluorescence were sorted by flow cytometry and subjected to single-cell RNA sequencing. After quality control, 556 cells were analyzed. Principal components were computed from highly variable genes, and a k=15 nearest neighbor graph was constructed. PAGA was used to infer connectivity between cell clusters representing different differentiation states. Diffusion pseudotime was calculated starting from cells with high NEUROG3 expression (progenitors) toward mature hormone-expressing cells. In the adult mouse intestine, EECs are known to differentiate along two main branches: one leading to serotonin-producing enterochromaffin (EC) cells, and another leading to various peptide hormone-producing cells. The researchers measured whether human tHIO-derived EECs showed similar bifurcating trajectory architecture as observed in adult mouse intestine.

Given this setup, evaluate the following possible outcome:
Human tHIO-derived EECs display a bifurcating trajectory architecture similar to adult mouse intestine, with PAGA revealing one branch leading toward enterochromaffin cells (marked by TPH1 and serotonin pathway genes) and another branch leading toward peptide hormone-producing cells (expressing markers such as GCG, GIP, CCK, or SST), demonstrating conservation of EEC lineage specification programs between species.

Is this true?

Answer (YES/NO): NO